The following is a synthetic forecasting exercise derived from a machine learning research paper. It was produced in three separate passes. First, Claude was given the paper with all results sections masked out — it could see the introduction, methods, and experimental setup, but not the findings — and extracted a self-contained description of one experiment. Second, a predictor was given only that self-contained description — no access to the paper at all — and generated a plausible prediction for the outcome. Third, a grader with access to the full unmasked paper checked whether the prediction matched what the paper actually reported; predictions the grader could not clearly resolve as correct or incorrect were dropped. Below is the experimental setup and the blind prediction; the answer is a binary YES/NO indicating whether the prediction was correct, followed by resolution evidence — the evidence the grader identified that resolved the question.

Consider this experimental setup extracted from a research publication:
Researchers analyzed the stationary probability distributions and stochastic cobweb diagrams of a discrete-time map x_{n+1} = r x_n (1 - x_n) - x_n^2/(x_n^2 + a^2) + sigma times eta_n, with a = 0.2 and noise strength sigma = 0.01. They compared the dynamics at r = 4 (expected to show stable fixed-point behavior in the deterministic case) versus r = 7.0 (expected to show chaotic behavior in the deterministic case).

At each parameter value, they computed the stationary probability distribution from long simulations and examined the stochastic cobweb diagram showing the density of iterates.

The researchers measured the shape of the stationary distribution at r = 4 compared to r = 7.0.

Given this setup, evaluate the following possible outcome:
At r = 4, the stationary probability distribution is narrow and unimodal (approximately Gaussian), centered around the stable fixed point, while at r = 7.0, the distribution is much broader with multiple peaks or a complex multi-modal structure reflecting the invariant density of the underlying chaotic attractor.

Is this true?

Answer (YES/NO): NO